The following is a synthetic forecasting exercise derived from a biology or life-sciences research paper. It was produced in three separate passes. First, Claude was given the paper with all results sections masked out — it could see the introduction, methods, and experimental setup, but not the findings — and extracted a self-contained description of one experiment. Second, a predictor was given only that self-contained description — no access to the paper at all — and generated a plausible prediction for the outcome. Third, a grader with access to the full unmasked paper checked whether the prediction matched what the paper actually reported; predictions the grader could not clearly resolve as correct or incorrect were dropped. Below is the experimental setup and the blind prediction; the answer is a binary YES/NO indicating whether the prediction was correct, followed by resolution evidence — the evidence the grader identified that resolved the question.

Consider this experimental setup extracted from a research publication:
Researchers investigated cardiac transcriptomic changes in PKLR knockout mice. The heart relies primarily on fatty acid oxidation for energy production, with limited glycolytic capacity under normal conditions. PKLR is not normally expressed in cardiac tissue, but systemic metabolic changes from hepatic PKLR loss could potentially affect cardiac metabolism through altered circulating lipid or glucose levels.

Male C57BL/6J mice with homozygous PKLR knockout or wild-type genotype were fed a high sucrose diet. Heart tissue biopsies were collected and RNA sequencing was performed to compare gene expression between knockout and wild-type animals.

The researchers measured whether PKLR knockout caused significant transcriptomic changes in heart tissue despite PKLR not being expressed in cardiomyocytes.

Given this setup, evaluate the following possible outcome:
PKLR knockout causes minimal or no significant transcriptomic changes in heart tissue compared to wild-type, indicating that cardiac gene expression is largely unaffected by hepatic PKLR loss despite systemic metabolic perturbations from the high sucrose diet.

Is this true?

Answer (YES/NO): YES